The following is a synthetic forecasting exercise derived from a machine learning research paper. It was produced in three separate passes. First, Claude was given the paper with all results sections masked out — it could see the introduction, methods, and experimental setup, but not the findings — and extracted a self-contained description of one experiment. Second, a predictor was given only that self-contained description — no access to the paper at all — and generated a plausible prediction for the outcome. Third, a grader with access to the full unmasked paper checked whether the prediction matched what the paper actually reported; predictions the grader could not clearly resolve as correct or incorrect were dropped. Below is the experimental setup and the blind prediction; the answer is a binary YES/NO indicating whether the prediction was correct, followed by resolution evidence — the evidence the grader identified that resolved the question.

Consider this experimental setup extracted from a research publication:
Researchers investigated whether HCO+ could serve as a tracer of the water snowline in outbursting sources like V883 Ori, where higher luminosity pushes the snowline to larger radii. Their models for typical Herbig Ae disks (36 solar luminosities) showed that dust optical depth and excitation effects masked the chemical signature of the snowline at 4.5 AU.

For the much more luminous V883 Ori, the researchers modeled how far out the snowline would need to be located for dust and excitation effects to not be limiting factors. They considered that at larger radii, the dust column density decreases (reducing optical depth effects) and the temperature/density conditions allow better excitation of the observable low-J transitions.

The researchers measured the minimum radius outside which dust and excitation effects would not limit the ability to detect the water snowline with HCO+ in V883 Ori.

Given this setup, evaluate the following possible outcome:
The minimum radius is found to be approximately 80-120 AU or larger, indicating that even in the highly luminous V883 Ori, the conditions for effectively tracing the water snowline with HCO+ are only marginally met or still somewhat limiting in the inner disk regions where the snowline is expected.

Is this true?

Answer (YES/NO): NO